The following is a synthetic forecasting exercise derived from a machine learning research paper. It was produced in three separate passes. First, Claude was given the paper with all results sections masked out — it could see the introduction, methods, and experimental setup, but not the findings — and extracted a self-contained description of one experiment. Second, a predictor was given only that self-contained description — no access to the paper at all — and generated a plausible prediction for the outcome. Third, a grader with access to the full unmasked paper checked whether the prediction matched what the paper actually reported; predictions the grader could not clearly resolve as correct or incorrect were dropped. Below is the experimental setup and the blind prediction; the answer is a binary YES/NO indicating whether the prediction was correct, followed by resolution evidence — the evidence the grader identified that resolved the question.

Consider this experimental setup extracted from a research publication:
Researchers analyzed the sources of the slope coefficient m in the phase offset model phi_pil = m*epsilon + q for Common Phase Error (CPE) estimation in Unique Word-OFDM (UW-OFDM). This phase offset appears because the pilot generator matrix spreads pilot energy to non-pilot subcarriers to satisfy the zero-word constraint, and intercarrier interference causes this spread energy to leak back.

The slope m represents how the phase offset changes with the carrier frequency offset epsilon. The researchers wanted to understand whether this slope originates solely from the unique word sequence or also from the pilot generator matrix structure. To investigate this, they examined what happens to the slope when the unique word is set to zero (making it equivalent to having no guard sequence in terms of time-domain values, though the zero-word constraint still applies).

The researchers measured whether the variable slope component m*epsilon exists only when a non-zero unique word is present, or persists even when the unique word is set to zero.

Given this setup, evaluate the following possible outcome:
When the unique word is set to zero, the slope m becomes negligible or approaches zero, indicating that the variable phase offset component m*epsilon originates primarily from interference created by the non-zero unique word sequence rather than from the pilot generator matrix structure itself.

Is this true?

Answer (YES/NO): NO